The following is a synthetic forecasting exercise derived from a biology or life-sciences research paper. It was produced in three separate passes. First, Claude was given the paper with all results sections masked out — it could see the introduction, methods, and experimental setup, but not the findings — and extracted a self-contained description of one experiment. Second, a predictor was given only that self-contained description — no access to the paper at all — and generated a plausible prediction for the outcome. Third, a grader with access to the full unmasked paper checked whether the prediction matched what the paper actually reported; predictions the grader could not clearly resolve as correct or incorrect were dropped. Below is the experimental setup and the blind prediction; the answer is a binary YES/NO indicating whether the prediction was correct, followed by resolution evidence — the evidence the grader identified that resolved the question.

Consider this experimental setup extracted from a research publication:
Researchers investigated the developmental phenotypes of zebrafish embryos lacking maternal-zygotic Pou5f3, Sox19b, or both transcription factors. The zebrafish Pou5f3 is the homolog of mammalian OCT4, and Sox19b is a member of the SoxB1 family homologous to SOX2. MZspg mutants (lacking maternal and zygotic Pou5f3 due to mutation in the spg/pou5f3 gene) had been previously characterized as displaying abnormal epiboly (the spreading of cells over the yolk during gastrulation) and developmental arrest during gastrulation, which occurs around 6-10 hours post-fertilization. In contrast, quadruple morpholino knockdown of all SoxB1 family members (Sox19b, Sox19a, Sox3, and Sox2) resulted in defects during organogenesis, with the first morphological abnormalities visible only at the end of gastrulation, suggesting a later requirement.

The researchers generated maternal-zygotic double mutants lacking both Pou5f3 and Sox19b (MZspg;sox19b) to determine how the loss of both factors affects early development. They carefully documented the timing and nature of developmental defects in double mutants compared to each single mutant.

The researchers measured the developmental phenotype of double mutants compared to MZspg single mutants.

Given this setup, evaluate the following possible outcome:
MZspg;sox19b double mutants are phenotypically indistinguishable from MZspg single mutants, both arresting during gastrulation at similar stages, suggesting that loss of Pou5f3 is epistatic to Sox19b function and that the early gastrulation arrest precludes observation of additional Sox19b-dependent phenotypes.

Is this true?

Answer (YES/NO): NO